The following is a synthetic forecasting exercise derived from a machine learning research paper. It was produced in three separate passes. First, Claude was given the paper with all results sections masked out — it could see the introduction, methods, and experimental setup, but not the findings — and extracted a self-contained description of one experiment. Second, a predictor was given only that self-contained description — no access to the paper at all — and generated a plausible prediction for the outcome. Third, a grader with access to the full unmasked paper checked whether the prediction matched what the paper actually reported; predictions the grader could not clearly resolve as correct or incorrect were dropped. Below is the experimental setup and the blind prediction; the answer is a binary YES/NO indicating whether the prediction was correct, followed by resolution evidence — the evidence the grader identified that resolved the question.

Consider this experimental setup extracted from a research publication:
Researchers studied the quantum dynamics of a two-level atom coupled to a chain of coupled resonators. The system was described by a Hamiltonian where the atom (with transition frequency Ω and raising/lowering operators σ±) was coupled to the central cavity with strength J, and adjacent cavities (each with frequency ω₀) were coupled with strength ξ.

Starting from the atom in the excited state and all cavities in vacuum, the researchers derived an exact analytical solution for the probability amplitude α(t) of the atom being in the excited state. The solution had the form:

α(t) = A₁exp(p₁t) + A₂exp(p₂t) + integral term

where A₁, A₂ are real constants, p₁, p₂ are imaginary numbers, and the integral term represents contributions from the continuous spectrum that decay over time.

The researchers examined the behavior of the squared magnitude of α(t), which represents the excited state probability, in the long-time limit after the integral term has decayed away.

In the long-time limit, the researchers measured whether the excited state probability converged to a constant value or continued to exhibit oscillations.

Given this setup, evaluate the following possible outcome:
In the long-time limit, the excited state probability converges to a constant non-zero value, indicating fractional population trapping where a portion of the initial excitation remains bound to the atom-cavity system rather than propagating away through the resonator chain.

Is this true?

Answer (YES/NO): NO